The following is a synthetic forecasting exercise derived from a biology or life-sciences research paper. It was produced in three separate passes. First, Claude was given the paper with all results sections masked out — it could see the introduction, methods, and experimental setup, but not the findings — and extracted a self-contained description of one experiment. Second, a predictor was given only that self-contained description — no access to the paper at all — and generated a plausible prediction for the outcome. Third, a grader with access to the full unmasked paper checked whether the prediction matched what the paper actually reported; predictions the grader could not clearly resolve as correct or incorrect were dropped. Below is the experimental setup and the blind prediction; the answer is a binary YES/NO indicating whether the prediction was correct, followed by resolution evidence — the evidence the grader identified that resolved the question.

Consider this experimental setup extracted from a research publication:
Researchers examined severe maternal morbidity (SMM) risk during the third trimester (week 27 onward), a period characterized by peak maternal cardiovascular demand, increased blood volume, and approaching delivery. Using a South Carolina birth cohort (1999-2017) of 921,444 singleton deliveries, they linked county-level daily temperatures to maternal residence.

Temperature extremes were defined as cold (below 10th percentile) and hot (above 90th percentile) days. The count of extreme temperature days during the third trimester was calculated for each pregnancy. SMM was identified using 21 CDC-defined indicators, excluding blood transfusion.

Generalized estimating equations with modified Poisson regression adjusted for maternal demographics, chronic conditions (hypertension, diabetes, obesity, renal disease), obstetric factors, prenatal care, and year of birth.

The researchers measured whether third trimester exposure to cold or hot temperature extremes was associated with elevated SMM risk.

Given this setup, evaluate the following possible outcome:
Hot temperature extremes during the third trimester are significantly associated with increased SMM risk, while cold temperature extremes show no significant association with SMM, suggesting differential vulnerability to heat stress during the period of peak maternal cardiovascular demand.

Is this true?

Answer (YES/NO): NO